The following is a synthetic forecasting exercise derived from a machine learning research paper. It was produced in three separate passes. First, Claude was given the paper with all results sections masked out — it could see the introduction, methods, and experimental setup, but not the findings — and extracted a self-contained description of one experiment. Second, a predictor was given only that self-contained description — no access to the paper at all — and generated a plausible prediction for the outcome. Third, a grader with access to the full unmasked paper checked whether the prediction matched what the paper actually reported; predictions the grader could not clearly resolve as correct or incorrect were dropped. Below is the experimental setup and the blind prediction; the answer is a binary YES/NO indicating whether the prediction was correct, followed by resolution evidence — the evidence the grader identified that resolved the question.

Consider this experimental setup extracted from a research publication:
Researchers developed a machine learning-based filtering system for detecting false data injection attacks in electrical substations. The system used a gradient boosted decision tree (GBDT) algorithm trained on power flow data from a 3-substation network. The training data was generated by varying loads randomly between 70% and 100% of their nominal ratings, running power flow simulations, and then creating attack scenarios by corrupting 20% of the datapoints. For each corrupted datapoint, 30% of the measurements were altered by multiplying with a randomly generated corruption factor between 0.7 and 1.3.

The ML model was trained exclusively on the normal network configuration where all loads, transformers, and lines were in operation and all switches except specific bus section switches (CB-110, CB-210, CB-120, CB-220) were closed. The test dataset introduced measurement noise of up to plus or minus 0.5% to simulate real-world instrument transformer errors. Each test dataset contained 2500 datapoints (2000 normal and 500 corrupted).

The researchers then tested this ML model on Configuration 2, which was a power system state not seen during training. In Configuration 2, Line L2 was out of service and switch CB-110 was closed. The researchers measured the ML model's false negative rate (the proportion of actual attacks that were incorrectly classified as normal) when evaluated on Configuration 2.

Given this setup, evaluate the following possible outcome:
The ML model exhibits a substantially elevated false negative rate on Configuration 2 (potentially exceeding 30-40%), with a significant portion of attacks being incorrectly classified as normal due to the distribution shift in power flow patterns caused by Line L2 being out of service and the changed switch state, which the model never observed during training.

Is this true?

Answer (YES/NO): NO